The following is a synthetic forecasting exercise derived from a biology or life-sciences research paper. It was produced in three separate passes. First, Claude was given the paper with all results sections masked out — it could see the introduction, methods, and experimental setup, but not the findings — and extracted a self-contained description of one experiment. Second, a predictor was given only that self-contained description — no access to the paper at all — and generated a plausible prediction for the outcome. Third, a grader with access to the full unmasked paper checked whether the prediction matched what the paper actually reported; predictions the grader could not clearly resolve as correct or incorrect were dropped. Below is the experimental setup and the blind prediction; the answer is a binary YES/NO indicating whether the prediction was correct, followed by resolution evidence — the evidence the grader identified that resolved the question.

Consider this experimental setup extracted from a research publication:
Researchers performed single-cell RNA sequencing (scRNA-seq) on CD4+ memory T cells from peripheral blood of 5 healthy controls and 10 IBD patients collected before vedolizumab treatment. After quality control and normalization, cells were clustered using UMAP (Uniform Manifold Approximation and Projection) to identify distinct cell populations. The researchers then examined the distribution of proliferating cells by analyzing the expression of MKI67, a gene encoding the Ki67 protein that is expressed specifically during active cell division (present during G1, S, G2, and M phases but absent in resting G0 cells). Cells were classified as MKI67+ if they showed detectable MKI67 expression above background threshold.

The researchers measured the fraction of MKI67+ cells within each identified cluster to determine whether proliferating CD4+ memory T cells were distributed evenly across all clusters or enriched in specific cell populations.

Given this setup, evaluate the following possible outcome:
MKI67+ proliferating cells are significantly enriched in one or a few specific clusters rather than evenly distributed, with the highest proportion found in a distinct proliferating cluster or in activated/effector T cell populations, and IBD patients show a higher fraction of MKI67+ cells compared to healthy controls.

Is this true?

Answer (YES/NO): YES